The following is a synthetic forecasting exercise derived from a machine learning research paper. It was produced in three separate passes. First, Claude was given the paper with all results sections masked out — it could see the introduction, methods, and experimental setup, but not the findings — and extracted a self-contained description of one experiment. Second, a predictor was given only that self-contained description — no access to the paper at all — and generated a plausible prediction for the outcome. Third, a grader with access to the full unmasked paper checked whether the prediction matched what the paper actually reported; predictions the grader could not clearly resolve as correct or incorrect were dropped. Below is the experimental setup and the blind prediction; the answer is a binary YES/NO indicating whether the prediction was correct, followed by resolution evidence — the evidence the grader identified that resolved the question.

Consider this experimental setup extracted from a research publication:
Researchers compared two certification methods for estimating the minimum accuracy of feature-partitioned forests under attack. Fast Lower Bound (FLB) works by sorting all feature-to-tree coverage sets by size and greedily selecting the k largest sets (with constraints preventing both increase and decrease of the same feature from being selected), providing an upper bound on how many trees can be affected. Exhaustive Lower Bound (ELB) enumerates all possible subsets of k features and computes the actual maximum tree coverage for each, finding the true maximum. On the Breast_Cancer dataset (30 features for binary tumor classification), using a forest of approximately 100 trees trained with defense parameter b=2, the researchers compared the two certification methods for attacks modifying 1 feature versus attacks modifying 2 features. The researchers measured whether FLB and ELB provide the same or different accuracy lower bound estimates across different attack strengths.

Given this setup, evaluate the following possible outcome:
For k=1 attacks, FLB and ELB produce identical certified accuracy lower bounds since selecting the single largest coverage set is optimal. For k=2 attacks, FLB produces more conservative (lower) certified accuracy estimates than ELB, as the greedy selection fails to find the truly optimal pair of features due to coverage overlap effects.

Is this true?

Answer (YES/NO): YES